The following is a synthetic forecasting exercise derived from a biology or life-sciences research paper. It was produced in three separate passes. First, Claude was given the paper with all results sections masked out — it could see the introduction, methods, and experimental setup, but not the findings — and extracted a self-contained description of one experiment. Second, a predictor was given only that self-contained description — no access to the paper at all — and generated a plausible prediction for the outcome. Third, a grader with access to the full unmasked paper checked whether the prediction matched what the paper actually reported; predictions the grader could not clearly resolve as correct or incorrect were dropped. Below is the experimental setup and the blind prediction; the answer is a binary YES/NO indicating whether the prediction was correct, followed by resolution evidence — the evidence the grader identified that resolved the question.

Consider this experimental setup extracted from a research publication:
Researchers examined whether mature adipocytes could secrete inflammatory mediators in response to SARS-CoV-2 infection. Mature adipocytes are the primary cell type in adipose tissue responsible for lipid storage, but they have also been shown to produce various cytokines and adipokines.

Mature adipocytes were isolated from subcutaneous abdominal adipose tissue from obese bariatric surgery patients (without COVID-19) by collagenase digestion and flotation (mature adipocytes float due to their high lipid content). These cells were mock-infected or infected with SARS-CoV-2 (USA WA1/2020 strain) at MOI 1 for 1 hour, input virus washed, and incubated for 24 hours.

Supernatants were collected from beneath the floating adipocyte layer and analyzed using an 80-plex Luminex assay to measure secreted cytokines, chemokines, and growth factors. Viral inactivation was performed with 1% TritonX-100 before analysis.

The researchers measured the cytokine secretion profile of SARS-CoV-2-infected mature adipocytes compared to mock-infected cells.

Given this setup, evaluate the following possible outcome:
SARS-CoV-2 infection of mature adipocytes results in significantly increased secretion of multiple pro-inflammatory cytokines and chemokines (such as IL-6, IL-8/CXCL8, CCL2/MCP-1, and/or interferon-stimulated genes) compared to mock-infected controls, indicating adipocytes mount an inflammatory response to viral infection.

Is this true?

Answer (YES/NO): NO